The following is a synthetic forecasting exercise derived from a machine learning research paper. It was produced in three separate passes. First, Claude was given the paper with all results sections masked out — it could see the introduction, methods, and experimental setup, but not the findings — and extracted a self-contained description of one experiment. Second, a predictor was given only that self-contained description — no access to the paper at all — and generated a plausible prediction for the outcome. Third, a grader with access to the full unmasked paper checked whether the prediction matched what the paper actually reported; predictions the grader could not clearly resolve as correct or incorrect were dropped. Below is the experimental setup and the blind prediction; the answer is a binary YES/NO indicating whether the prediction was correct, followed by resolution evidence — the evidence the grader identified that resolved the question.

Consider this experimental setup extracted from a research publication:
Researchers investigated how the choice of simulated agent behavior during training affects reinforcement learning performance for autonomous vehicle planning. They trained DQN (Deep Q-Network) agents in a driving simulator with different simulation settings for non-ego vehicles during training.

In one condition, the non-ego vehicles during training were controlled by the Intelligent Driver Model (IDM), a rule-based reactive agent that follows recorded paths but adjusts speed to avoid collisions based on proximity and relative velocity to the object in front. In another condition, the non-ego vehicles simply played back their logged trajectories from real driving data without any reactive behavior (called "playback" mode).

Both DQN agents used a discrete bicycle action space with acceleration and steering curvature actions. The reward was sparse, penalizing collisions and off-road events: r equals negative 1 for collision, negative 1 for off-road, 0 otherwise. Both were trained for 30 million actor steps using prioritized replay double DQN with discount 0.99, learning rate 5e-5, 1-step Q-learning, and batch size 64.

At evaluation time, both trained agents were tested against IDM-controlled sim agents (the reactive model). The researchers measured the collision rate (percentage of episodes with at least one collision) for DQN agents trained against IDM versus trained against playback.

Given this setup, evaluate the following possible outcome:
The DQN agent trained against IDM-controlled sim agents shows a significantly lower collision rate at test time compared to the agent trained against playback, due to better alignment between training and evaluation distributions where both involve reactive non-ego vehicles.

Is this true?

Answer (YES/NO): NO